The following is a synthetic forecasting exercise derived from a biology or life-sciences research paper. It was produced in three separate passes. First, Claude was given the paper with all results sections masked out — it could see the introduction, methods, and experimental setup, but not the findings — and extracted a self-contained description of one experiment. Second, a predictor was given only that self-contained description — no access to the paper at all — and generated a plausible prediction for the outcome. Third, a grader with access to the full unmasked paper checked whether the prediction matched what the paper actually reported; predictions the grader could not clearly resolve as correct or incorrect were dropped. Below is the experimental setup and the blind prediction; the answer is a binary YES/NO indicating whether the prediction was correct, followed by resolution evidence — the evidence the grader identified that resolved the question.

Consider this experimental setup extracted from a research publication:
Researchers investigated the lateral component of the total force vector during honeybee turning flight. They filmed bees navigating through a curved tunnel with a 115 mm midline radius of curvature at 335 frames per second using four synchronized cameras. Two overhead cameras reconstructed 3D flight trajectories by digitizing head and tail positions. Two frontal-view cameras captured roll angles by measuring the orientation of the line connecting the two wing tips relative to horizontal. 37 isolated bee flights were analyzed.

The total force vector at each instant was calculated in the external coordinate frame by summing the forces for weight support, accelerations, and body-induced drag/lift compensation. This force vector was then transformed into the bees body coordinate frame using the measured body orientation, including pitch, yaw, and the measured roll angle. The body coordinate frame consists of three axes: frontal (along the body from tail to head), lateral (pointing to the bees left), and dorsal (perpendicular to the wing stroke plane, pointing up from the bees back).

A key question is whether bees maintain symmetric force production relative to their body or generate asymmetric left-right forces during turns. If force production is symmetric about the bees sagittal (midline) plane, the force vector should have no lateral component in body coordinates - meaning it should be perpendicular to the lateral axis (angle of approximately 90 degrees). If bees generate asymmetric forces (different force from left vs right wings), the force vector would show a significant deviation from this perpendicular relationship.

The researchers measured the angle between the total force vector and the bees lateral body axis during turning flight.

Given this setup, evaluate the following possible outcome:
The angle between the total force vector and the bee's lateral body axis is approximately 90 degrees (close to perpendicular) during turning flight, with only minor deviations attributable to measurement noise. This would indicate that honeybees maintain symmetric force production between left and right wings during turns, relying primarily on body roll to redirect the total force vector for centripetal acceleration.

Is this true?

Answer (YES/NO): YES